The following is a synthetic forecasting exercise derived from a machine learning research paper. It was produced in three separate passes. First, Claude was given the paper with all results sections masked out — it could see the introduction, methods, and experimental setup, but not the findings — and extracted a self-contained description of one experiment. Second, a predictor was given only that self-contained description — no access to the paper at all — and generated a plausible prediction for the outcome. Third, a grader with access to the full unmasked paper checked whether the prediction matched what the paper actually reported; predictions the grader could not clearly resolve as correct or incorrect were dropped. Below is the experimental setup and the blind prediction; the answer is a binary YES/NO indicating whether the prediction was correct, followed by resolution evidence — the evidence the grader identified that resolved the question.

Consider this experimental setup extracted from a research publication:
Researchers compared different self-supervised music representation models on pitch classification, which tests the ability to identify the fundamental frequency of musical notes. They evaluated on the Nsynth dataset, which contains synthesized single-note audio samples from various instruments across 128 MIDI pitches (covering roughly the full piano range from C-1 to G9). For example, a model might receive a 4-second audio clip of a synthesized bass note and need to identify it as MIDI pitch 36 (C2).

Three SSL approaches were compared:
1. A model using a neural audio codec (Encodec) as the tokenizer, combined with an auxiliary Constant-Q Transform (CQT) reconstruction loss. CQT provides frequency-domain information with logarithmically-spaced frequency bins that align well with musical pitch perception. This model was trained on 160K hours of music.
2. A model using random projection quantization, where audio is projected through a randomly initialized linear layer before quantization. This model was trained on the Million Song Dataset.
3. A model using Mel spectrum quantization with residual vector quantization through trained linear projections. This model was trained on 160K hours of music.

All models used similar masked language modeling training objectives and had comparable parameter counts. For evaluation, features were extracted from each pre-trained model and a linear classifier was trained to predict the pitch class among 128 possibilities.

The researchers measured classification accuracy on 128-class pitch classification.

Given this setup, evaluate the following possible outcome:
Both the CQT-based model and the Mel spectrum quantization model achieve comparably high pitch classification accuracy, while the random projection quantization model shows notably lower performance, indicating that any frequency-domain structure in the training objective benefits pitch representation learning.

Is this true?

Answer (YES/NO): NO